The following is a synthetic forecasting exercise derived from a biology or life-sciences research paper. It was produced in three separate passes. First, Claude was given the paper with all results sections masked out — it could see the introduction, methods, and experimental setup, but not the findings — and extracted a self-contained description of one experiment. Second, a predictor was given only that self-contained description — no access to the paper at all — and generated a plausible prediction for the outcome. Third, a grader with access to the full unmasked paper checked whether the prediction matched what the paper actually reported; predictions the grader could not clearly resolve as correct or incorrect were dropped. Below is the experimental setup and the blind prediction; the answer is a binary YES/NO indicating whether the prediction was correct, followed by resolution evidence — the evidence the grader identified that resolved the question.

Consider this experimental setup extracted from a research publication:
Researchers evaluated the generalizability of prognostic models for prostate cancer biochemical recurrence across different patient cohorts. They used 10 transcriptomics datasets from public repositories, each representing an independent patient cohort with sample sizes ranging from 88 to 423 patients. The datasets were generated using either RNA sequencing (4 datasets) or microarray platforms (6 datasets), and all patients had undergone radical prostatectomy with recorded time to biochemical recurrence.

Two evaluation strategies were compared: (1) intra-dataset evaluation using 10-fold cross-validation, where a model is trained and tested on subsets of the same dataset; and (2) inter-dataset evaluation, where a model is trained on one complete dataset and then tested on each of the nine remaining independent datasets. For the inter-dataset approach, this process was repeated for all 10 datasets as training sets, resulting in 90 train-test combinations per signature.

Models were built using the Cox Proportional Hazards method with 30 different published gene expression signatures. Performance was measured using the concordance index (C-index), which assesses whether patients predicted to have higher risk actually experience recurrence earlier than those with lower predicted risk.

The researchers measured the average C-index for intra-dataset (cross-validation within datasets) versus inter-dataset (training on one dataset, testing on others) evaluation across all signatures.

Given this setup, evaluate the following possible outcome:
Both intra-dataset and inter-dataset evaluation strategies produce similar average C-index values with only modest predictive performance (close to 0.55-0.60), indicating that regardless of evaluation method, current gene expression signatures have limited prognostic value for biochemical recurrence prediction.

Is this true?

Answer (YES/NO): NO